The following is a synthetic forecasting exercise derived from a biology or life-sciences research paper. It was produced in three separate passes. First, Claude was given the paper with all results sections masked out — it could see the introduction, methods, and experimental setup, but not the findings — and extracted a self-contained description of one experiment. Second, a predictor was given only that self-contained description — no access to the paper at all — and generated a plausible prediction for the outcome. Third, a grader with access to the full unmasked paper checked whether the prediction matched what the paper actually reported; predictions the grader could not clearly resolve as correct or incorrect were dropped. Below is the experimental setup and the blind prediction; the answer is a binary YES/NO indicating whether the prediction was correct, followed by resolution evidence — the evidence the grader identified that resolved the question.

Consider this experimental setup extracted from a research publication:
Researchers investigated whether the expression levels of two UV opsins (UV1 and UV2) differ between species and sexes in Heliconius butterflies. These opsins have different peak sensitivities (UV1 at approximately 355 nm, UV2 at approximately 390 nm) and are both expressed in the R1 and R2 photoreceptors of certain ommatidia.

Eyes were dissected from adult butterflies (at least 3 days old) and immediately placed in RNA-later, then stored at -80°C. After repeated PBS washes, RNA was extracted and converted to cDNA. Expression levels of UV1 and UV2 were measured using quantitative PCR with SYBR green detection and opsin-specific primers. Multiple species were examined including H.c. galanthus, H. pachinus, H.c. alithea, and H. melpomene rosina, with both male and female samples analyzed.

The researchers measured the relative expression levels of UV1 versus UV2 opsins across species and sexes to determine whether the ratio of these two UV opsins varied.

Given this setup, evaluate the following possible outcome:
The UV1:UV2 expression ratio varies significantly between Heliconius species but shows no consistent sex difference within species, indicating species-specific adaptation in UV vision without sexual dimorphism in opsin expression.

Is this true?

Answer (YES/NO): NO